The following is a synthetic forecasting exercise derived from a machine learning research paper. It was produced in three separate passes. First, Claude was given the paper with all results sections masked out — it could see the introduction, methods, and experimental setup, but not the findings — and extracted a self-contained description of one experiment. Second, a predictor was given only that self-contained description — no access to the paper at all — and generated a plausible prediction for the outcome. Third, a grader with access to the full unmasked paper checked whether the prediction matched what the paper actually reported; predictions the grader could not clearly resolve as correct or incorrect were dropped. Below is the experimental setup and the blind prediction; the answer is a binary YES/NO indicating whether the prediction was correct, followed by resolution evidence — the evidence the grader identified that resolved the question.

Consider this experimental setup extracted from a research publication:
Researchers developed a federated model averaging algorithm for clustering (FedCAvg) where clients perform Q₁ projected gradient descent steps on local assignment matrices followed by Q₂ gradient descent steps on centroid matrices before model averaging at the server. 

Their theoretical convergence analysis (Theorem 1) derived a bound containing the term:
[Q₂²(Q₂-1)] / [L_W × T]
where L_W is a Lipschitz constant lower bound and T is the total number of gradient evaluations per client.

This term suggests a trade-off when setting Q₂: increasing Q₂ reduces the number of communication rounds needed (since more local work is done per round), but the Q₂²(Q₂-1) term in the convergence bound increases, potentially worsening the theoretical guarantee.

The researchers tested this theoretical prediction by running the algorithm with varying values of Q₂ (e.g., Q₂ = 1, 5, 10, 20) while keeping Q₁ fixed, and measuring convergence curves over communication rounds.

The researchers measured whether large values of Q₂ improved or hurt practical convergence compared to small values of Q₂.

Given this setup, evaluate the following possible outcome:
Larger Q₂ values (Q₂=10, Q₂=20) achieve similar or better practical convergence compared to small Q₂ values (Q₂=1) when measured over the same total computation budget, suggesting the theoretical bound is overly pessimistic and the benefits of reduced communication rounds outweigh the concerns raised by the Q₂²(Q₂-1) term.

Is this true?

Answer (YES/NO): NO